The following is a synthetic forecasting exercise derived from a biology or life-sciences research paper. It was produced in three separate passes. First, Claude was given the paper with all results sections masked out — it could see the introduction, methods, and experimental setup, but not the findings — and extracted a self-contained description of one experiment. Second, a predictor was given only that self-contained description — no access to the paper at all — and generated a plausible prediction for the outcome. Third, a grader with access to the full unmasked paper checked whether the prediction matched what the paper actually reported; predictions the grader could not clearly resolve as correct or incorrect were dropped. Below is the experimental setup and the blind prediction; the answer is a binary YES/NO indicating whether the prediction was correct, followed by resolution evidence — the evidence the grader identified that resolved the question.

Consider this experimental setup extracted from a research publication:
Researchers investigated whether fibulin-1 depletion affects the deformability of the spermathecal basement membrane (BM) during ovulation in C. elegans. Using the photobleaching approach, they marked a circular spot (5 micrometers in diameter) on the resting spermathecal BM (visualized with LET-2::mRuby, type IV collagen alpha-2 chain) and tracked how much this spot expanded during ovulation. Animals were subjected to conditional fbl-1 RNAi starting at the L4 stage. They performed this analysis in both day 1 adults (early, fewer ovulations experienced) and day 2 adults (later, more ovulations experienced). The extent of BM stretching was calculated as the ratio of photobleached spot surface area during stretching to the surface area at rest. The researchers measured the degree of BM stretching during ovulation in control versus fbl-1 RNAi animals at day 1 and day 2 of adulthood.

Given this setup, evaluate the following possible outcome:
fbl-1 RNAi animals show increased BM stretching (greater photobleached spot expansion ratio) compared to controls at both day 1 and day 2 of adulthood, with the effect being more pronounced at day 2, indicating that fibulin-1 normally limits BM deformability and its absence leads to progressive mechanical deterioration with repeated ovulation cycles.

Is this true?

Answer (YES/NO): NO